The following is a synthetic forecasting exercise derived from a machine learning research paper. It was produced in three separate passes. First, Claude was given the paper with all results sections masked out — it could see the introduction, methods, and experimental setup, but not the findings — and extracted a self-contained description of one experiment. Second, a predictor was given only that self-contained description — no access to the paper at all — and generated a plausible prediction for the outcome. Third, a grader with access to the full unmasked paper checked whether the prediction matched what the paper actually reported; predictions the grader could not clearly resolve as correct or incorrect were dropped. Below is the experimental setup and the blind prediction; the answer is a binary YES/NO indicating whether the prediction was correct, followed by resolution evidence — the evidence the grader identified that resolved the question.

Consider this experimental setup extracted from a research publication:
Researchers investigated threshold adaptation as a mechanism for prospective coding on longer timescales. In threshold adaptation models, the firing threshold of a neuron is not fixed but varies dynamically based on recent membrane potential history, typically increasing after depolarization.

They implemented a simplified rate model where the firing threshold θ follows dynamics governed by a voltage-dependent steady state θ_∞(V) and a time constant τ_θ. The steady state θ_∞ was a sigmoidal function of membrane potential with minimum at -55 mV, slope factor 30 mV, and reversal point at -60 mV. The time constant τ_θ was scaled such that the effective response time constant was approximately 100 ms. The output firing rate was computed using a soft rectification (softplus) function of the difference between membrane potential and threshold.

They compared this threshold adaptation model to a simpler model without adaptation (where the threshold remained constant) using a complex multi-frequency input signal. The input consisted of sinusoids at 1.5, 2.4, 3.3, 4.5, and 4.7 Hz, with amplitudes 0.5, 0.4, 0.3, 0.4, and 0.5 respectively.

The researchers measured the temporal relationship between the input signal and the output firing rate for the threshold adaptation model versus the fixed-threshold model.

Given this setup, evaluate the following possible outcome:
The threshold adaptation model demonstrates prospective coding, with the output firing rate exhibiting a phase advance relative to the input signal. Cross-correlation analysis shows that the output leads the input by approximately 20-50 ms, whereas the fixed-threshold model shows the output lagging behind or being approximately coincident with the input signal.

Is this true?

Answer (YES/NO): NO